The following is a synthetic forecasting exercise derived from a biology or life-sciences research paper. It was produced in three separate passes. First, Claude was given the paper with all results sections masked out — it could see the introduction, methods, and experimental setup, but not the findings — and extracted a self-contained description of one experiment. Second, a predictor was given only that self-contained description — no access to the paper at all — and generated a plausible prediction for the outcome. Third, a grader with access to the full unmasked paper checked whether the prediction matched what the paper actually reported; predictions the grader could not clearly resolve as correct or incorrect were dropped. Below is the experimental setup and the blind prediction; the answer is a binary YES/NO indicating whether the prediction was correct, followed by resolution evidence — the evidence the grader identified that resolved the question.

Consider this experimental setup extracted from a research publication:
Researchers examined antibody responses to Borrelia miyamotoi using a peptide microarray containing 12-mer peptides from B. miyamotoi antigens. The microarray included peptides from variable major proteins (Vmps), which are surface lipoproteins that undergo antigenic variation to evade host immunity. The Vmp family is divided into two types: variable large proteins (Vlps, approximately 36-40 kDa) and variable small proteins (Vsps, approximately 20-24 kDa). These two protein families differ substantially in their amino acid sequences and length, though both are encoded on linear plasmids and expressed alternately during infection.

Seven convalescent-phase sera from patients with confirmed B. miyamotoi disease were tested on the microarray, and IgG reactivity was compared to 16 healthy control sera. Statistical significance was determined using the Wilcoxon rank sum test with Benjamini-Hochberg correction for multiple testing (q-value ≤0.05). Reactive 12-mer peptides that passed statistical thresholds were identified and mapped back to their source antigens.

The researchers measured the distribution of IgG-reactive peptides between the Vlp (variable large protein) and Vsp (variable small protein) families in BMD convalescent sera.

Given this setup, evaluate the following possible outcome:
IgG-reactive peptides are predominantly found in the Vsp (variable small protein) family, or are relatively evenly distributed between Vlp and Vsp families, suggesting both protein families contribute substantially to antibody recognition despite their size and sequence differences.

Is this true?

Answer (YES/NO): NO